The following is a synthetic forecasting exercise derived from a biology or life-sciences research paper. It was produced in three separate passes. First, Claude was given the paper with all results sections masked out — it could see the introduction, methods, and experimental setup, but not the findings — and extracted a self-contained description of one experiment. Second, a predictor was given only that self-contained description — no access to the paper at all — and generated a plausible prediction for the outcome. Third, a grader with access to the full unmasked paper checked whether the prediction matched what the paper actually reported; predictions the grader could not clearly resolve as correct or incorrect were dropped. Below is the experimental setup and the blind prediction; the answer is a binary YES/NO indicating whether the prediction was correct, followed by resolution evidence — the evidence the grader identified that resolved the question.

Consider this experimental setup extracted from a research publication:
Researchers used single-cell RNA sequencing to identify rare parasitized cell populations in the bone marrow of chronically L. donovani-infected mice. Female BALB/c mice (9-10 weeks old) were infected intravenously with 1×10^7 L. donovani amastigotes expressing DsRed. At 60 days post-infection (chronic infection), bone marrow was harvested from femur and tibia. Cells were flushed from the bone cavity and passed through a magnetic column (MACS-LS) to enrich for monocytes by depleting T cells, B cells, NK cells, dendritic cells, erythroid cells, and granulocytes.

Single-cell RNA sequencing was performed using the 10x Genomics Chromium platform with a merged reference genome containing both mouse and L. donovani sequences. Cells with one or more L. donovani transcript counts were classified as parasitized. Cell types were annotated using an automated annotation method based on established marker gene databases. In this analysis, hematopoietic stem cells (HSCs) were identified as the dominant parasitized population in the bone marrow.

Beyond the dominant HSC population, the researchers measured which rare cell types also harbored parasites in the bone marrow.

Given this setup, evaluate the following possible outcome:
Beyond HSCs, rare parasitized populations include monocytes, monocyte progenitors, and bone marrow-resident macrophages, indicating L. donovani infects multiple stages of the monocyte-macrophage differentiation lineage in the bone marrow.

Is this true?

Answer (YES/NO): NO